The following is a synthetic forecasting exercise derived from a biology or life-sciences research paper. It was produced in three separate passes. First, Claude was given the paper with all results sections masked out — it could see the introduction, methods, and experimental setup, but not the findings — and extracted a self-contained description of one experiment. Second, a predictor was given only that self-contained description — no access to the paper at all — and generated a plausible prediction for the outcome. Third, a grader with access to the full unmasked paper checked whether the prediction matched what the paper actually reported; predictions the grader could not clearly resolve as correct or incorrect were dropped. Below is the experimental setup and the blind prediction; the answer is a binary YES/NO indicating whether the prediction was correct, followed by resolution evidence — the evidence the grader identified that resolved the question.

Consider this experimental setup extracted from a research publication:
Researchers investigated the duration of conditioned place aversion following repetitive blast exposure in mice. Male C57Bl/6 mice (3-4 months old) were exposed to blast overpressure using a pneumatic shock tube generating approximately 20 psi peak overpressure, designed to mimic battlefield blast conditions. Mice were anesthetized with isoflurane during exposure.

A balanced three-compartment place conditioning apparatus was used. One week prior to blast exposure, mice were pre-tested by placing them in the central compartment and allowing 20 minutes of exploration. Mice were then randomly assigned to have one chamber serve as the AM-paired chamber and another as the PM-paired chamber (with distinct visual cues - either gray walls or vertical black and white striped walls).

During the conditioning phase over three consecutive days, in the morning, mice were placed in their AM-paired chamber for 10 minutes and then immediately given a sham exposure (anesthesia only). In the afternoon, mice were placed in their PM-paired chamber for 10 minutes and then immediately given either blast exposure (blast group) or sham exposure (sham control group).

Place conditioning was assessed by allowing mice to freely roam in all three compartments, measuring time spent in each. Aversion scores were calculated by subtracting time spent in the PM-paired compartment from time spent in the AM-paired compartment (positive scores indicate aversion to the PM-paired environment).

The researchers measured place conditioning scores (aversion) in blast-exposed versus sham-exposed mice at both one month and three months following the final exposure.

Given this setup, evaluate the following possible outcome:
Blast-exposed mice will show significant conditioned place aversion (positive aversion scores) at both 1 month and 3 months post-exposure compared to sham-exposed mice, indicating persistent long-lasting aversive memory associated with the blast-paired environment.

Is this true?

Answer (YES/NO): YES